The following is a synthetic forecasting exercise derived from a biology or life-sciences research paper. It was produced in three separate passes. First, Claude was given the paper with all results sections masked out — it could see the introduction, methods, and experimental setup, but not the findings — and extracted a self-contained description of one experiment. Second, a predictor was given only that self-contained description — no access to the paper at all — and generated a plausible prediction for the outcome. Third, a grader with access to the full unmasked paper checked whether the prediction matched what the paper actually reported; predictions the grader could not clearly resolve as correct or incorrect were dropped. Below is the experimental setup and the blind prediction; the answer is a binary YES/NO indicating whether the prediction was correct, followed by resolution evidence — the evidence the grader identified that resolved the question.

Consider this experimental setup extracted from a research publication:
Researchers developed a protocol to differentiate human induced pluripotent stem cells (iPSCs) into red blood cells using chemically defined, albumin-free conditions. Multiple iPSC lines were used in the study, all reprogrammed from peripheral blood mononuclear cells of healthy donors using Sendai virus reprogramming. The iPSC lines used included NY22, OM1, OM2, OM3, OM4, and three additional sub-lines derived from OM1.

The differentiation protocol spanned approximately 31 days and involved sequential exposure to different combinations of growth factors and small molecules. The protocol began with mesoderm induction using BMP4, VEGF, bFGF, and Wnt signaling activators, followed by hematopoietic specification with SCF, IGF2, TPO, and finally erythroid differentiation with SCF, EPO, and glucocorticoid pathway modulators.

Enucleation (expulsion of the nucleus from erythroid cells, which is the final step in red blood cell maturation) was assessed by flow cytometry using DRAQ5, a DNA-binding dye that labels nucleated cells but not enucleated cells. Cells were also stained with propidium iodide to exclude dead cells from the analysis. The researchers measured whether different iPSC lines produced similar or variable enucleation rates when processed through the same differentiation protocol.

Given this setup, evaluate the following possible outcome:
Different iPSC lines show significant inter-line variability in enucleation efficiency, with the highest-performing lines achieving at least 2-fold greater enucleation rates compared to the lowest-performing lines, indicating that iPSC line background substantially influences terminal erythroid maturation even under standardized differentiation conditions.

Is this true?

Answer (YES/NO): NO